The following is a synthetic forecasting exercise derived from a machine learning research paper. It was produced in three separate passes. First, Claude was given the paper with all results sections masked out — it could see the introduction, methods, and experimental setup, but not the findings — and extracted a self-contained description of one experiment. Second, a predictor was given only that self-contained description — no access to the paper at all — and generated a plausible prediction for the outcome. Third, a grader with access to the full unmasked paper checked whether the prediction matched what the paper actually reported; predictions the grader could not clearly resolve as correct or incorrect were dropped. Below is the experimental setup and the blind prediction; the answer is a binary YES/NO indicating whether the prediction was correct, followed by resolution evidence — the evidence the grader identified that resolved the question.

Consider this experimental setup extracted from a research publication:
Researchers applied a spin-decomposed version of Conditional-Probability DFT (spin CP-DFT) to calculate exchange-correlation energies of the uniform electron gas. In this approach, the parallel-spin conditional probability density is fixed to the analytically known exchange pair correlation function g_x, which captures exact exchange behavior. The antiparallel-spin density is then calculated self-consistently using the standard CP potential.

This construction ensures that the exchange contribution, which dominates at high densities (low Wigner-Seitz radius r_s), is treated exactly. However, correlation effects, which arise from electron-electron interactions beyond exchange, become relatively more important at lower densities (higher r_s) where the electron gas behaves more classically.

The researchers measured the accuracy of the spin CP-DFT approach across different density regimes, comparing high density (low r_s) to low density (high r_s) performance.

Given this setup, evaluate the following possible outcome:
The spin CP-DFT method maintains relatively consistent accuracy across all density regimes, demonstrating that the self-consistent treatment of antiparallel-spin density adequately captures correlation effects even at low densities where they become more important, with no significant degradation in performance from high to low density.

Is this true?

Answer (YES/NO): NO